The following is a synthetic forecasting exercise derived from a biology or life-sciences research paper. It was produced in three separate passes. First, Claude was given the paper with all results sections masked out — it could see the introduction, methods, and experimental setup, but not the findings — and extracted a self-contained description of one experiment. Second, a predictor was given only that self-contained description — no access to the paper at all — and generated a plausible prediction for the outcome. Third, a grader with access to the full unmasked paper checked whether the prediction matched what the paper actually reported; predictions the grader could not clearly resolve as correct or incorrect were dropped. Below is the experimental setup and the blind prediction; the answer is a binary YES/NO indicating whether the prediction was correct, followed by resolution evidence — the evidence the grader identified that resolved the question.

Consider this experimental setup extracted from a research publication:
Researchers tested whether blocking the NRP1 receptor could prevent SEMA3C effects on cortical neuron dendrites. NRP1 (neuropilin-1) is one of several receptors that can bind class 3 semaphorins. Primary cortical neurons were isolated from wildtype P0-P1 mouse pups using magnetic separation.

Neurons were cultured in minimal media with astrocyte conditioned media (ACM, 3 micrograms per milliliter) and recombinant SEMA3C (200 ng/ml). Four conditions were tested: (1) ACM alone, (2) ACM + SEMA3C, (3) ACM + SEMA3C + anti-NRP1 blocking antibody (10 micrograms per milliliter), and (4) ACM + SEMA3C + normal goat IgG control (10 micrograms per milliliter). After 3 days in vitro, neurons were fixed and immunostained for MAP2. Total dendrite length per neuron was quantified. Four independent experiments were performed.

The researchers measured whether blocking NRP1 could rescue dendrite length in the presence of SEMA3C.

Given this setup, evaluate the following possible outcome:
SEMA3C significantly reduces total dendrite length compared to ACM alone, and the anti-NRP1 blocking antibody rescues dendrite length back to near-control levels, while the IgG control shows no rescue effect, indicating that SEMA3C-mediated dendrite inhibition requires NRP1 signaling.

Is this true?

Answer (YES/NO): NO